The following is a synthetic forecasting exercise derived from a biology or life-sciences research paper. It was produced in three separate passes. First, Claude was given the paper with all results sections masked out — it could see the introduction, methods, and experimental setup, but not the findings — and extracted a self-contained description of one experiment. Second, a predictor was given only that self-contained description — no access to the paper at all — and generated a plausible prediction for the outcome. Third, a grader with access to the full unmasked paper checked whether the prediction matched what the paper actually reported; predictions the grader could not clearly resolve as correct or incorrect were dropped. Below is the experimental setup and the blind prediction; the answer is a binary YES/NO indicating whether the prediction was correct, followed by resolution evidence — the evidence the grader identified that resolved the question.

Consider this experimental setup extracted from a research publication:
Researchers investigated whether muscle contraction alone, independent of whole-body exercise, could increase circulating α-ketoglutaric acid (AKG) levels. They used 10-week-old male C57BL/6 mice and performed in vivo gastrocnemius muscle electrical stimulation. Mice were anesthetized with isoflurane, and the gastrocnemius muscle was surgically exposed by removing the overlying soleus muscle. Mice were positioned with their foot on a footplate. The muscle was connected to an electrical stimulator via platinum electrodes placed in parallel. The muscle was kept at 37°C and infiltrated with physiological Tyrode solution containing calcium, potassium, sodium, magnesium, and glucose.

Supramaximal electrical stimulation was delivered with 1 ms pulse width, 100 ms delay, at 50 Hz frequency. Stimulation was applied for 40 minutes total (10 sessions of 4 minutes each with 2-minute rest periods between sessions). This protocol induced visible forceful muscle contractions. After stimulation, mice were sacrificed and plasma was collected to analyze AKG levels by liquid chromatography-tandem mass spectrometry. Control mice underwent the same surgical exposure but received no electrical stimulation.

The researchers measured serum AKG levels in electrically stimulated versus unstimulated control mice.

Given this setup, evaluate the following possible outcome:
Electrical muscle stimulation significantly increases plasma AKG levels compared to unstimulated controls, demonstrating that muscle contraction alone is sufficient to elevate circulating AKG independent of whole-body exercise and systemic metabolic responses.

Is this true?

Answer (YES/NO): YES